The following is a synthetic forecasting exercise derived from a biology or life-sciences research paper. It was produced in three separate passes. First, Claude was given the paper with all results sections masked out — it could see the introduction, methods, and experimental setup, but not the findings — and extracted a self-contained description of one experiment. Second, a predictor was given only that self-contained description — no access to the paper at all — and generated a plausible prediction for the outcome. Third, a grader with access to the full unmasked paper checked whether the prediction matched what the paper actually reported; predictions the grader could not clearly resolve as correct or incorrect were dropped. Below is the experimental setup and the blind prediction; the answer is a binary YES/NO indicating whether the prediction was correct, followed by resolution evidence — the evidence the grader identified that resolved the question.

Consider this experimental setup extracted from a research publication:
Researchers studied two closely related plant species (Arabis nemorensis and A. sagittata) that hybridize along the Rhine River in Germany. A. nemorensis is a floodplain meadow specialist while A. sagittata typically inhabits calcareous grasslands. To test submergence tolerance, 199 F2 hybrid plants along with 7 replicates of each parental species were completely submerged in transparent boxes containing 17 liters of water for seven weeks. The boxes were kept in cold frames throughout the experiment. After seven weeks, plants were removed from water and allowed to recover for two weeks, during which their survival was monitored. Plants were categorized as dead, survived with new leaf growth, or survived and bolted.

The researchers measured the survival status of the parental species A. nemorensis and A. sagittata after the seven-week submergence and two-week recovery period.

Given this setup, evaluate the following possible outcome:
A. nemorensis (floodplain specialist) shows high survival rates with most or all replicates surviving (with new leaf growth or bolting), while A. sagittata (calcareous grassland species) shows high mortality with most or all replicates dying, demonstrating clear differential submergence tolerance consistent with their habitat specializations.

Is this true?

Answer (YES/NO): NO